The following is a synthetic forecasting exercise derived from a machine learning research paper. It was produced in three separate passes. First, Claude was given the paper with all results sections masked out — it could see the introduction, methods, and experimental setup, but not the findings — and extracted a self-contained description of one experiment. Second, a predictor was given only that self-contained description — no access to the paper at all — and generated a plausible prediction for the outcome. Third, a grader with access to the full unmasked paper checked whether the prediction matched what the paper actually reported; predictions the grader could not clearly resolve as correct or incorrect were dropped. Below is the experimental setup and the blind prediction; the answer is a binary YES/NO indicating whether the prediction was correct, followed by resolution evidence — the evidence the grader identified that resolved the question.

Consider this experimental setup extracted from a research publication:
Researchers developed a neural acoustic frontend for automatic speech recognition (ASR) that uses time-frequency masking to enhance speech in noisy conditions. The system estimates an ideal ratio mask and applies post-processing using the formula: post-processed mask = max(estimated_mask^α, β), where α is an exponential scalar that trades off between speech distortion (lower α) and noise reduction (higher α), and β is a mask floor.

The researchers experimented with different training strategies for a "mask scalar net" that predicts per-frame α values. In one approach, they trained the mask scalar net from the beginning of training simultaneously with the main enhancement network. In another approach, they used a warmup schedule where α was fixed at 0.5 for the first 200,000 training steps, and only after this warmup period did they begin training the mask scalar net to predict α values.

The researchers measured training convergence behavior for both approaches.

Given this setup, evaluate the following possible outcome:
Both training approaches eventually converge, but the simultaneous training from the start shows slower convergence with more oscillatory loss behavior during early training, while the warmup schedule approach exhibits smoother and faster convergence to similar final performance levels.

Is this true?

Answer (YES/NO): NO